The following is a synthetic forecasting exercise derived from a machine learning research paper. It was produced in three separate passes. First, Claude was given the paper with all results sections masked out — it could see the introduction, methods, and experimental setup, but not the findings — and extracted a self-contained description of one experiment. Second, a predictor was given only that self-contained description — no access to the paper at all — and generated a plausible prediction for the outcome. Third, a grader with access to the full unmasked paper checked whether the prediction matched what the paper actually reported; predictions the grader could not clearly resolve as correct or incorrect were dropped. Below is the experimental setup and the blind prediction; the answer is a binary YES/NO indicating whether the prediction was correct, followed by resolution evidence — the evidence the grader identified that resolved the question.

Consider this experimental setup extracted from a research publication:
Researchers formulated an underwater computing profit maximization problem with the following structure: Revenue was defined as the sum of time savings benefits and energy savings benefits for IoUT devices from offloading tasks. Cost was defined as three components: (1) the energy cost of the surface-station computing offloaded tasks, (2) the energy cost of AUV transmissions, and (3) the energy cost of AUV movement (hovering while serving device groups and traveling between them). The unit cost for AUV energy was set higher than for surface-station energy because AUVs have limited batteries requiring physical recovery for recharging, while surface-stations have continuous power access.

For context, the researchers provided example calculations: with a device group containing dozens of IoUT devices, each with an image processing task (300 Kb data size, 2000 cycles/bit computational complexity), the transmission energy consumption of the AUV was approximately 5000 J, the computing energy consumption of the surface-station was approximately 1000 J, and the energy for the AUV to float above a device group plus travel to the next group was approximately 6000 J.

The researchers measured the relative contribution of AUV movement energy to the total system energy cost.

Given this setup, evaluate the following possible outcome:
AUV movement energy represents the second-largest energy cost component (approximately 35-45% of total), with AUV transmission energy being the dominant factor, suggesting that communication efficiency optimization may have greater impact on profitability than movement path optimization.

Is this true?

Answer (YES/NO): NO